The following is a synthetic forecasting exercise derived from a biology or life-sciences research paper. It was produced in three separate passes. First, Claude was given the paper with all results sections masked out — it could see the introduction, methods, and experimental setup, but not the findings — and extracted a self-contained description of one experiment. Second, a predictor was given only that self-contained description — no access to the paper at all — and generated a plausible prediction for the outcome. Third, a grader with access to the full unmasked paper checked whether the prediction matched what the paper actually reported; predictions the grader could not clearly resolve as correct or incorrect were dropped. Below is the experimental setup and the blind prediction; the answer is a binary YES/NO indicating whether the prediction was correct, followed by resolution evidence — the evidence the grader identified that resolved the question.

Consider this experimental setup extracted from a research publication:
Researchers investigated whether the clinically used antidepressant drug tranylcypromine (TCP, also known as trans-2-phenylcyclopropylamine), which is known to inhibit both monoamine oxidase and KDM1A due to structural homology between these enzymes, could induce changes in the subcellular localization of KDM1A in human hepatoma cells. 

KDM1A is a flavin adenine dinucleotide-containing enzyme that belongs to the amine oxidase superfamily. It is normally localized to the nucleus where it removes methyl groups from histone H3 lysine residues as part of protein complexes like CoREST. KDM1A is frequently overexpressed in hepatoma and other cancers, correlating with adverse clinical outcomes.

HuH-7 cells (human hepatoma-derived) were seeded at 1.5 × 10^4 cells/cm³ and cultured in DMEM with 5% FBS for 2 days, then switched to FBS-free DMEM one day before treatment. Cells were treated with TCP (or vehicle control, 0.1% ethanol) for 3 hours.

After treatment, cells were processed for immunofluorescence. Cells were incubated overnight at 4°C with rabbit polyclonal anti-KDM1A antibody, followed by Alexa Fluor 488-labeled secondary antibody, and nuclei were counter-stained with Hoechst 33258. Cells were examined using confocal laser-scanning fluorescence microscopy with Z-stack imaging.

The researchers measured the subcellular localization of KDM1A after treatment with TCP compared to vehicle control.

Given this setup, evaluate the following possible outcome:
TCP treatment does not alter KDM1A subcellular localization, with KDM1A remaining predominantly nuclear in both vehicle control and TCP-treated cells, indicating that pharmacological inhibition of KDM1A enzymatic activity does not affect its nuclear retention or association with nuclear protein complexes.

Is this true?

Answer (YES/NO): NO